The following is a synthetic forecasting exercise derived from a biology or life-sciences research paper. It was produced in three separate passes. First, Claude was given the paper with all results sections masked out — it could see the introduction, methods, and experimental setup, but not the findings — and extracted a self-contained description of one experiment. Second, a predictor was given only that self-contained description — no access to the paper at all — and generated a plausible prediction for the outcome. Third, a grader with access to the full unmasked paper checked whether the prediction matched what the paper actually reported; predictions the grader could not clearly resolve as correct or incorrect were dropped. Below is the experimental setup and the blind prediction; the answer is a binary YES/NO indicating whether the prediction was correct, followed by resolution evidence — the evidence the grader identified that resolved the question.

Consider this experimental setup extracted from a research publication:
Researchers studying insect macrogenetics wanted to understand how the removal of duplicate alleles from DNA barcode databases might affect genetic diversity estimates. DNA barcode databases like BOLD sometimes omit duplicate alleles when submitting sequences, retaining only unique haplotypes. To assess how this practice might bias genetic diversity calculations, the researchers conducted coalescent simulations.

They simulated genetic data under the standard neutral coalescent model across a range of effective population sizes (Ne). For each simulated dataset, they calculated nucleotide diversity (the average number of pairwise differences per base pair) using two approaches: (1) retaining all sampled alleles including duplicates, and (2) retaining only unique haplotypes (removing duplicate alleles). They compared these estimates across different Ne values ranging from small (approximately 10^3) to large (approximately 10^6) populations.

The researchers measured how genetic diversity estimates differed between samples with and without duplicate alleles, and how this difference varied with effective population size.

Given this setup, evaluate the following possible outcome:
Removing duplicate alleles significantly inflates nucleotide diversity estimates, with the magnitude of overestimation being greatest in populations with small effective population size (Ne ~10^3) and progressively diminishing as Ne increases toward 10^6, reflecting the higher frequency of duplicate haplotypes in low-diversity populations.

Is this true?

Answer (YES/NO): NO